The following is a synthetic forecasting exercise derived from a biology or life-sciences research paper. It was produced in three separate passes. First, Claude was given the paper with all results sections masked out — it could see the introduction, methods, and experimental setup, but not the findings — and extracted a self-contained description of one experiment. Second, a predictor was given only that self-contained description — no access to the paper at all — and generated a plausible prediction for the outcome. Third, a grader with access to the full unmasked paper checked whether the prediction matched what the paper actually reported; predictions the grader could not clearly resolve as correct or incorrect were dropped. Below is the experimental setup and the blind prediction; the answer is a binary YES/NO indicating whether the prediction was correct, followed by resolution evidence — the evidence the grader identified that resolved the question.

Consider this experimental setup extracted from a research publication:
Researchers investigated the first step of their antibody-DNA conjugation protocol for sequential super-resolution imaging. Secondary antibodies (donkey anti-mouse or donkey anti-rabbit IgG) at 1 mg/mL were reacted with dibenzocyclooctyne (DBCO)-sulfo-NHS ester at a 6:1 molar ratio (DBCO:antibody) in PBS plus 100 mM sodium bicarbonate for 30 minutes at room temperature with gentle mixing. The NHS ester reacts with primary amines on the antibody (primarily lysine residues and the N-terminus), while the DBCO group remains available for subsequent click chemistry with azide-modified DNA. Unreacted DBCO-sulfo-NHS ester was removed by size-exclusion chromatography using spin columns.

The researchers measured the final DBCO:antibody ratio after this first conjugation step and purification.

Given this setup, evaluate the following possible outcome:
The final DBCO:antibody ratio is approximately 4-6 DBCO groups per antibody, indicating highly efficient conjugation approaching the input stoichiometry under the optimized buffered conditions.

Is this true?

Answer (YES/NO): NO